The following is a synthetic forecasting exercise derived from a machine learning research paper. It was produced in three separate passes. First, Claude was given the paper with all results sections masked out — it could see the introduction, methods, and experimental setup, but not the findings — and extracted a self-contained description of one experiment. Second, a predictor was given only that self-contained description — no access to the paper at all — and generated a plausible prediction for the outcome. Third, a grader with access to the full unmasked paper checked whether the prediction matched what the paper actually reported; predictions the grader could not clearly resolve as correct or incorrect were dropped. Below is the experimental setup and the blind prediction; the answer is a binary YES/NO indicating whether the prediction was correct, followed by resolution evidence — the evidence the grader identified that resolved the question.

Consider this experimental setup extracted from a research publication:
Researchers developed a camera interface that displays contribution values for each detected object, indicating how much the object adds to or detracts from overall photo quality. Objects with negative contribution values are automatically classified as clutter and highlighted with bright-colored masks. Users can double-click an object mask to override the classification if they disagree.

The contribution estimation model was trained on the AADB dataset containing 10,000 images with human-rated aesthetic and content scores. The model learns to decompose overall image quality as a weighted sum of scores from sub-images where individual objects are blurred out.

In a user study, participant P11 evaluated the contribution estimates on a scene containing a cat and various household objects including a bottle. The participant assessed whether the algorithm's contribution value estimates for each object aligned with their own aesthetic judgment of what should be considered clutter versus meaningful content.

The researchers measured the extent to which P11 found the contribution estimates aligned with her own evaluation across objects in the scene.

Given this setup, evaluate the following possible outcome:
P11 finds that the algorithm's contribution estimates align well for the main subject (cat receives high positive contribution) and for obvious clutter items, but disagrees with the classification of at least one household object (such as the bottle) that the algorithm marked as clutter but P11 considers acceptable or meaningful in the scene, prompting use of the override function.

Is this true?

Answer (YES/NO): NO